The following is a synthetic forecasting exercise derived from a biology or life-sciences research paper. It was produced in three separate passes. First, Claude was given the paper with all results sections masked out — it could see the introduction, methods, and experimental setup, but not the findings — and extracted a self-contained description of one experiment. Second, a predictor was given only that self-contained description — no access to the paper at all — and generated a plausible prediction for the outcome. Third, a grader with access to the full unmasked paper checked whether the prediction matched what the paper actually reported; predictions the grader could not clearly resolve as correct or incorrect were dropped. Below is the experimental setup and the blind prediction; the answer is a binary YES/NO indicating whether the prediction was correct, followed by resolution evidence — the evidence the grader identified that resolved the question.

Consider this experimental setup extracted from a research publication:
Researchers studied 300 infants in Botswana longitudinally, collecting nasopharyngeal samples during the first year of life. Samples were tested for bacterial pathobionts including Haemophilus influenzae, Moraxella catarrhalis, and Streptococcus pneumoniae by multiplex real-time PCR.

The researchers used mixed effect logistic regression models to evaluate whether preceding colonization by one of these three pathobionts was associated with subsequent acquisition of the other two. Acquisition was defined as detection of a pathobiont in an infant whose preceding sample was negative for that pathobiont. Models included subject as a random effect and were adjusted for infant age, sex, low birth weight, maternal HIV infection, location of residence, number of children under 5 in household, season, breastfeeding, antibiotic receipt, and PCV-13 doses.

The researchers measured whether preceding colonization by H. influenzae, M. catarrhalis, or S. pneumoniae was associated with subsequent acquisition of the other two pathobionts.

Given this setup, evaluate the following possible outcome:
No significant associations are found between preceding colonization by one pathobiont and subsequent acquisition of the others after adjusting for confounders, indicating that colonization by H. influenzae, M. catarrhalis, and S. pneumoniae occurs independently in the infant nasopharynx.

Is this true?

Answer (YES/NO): NO